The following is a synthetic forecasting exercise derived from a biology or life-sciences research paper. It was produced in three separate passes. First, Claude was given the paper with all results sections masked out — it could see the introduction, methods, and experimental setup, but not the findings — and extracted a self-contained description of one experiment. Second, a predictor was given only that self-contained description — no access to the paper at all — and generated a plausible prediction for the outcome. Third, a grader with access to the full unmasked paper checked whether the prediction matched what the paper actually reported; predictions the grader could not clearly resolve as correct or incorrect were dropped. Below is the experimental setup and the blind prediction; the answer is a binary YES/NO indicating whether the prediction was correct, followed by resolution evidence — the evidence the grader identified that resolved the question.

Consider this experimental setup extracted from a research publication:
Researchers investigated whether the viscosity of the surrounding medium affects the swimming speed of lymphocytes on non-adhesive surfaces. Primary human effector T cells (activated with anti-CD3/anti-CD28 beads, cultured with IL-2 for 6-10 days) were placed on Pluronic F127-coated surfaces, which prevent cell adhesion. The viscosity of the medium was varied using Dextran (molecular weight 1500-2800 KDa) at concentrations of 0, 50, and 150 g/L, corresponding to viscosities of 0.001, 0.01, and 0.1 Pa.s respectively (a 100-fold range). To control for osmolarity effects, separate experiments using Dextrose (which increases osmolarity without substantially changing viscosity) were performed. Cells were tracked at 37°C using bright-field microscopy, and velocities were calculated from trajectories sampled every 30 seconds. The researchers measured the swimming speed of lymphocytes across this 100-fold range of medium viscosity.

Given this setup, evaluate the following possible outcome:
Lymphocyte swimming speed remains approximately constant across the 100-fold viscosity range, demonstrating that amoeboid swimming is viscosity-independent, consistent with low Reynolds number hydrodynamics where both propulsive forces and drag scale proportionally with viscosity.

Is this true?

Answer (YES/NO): YES